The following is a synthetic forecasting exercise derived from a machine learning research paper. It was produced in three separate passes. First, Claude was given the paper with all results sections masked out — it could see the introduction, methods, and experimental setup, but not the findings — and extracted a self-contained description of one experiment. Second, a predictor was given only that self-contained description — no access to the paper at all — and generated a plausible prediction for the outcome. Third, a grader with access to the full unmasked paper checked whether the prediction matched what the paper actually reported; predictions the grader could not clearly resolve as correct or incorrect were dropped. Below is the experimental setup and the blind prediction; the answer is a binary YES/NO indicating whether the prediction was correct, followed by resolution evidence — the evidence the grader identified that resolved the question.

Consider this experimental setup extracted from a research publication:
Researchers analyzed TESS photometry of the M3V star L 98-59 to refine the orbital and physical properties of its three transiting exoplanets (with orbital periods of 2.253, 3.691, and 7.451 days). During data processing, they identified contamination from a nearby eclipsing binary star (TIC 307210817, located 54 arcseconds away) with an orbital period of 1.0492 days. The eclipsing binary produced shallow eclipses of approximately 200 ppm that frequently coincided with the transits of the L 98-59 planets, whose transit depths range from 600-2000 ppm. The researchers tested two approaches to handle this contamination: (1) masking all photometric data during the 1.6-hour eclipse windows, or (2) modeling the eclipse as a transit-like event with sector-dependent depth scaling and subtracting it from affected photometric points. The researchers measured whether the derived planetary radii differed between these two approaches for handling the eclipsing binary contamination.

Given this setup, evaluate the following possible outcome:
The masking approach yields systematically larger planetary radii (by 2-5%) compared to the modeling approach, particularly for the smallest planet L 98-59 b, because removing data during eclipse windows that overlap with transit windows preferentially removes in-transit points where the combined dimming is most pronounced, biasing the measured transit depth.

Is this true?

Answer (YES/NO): NO